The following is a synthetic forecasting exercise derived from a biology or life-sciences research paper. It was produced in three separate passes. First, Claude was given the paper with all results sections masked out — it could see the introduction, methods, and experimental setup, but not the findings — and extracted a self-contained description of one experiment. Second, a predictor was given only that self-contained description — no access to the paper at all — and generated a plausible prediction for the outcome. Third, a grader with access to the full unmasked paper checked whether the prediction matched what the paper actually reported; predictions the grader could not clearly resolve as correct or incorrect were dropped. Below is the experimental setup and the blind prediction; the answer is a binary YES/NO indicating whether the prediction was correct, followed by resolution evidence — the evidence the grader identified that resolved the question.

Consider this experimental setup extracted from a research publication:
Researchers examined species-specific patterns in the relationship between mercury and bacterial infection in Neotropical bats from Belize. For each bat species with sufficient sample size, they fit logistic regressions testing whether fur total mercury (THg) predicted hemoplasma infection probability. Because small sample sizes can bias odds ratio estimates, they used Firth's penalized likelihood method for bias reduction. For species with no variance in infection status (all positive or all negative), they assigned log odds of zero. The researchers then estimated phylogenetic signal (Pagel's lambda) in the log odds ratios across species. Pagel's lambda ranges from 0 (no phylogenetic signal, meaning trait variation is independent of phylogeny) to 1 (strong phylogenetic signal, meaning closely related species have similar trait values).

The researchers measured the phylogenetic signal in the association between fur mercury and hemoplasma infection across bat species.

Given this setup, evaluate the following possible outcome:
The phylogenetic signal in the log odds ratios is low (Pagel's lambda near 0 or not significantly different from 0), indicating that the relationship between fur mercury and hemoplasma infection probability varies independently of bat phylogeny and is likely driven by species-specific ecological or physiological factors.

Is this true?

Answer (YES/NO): YES